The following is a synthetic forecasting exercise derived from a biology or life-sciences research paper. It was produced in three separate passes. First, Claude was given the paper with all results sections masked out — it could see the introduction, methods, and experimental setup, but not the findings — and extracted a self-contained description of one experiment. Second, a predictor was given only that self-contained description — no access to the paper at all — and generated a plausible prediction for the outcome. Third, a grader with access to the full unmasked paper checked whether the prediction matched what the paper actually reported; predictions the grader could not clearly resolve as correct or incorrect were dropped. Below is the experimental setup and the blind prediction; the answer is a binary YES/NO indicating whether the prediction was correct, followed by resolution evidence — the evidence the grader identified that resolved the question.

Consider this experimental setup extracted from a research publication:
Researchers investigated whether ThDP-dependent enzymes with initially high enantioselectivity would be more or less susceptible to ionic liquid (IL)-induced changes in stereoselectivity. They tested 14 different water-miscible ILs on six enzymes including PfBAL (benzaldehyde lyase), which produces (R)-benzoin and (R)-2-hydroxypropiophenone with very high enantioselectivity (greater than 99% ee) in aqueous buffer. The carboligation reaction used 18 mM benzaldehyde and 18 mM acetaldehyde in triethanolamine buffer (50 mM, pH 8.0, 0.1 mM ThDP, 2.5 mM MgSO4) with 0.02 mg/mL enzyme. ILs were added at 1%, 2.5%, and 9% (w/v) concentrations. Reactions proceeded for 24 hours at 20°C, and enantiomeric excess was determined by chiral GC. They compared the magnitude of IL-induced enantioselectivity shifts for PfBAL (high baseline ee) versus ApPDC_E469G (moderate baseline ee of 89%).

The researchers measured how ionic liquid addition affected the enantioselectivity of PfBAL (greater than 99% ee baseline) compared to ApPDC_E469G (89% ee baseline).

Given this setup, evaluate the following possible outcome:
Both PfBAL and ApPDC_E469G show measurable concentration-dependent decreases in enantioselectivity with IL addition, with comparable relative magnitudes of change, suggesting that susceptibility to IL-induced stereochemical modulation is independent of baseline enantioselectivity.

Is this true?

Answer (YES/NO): NO